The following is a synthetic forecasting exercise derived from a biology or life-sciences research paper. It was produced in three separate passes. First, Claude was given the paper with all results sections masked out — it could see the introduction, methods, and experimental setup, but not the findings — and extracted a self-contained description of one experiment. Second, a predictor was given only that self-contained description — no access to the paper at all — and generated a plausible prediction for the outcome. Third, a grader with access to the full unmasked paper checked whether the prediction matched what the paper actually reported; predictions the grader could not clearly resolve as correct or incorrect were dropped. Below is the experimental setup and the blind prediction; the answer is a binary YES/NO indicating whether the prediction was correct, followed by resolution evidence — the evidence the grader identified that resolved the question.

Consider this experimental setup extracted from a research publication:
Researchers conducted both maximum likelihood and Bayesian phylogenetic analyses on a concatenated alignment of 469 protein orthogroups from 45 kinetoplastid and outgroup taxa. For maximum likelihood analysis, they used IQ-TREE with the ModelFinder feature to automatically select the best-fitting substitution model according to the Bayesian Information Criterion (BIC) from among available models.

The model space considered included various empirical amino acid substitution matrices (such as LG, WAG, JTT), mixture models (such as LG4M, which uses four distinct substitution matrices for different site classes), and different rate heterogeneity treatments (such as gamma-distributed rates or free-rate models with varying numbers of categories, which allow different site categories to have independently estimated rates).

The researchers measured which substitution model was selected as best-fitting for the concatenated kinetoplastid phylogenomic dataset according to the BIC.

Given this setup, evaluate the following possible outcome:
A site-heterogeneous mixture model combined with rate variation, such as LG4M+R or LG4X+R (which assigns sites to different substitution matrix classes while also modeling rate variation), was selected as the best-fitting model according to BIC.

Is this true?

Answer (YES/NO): YES